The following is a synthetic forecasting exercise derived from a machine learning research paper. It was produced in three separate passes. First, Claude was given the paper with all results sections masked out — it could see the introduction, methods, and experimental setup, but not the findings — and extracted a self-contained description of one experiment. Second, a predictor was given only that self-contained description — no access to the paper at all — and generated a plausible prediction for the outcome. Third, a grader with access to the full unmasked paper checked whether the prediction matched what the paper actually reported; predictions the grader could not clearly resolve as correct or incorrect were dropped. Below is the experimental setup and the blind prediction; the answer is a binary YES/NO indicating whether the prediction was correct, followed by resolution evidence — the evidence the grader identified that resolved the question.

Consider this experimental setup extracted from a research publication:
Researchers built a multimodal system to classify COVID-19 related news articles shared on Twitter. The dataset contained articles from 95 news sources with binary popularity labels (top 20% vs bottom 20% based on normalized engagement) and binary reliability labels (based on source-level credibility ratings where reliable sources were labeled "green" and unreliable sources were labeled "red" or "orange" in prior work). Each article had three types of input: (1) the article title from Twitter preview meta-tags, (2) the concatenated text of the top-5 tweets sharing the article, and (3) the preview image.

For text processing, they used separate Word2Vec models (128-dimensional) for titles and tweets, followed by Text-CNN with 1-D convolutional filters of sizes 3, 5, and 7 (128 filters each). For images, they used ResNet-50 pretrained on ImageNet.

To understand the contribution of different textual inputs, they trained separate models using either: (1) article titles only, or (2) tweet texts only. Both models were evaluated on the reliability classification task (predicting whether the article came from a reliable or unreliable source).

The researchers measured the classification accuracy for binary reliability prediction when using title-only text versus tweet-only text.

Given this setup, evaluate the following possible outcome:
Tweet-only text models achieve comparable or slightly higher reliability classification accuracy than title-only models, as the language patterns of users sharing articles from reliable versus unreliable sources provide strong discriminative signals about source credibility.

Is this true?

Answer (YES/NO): NO